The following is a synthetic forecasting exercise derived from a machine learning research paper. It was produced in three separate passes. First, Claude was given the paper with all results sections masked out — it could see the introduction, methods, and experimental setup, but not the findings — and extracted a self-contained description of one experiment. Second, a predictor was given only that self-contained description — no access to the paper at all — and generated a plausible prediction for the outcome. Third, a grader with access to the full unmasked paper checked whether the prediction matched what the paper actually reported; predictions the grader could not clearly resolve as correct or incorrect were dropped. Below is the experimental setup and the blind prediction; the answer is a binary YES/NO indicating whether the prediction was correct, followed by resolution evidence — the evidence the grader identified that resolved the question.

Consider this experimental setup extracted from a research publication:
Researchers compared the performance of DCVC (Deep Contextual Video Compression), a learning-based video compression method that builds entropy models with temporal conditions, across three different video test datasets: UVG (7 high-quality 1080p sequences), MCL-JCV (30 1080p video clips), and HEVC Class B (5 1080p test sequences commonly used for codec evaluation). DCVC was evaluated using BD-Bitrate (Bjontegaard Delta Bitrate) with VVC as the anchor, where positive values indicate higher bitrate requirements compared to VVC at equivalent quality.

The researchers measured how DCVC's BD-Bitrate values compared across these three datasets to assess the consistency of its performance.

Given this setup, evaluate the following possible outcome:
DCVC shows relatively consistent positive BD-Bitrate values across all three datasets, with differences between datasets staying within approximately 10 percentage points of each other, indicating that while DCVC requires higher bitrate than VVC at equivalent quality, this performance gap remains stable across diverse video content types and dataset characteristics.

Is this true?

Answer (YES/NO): NO